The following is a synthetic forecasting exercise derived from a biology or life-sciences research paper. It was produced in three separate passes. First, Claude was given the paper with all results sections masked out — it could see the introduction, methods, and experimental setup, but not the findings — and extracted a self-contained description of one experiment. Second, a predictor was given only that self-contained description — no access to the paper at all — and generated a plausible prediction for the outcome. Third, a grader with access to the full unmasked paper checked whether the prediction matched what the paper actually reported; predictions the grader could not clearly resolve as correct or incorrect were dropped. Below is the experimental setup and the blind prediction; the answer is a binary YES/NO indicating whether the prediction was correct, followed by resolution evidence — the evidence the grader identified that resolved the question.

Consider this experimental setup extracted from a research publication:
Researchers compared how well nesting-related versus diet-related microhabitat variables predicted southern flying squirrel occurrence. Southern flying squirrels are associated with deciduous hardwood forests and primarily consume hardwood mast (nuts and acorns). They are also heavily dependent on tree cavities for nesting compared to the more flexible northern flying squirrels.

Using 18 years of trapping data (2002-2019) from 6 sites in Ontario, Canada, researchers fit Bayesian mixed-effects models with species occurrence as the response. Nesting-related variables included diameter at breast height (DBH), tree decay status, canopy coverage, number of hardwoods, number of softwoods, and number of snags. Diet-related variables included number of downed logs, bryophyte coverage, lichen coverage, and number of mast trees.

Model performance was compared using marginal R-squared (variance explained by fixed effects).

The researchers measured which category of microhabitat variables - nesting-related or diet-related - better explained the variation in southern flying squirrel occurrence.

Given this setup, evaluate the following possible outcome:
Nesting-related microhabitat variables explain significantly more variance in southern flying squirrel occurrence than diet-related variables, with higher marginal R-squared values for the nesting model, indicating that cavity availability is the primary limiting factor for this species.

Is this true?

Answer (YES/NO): NO